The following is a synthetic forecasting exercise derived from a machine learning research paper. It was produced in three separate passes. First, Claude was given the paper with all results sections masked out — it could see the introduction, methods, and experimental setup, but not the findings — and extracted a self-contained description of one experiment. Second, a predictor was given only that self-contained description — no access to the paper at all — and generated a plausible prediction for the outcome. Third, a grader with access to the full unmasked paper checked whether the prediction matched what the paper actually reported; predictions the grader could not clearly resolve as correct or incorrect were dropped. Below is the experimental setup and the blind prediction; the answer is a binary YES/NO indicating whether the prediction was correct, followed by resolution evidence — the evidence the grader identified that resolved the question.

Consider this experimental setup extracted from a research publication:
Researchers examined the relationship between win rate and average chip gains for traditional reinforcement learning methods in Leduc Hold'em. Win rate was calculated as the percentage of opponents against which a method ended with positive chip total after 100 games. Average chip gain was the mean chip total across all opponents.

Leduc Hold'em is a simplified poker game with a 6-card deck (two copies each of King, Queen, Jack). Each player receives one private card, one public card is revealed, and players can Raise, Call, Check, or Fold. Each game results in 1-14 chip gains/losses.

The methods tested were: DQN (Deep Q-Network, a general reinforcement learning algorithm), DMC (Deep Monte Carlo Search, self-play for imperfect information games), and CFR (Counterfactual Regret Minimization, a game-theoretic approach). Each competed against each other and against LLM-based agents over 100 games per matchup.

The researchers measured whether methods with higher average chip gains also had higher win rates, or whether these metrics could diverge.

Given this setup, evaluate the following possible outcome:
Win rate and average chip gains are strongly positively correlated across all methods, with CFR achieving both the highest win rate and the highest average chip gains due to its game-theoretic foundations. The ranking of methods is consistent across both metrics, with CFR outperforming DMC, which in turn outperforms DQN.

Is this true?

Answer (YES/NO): NO